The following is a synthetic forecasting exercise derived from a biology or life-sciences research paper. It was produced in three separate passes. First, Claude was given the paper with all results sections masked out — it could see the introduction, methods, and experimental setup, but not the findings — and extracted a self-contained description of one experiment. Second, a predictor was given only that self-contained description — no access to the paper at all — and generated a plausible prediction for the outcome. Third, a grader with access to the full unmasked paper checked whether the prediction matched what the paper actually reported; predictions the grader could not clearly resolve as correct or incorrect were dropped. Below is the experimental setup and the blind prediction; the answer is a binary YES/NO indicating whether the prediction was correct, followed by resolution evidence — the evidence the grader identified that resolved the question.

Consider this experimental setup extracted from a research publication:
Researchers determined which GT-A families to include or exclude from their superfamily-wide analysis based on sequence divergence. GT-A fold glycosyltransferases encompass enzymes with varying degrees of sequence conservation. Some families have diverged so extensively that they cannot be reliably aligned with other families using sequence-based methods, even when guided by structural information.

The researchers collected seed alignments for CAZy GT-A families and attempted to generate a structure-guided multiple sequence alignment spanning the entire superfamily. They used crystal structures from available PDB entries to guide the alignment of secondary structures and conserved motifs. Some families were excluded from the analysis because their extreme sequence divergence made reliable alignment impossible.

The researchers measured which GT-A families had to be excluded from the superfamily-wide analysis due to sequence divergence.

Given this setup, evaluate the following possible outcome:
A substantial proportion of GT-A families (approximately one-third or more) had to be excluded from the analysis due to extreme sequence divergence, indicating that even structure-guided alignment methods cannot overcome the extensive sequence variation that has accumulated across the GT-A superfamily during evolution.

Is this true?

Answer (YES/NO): NO